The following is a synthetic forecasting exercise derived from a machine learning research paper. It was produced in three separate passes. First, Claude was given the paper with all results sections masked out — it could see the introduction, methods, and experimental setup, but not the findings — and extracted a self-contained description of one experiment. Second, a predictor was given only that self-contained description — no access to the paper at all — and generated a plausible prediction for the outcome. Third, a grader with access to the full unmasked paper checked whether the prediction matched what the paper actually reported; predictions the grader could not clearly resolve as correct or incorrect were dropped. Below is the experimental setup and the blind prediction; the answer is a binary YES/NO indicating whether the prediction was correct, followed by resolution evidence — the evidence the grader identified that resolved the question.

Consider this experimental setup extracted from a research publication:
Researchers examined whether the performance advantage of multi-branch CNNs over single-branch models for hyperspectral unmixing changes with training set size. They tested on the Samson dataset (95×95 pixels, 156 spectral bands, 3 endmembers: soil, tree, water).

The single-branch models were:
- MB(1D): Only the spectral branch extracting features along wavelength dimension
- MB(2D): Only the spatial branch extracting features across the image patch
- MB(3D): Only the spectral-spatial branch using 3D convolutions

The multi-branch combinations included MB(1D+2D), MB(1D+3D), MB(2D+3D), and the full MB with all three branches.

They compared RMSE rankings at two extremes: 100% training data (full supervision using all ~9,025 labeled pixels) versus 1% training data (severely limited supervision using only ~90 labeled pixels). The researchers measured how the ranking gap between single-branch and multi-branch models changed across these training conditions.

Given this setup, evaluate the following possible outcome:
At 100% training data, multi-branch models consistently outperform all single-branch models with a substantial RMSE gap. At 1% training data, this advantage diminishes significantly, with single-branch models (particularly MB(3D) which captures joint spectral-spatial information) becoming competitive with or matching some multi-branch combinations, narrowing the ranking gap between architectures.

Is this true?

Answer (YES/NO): YES